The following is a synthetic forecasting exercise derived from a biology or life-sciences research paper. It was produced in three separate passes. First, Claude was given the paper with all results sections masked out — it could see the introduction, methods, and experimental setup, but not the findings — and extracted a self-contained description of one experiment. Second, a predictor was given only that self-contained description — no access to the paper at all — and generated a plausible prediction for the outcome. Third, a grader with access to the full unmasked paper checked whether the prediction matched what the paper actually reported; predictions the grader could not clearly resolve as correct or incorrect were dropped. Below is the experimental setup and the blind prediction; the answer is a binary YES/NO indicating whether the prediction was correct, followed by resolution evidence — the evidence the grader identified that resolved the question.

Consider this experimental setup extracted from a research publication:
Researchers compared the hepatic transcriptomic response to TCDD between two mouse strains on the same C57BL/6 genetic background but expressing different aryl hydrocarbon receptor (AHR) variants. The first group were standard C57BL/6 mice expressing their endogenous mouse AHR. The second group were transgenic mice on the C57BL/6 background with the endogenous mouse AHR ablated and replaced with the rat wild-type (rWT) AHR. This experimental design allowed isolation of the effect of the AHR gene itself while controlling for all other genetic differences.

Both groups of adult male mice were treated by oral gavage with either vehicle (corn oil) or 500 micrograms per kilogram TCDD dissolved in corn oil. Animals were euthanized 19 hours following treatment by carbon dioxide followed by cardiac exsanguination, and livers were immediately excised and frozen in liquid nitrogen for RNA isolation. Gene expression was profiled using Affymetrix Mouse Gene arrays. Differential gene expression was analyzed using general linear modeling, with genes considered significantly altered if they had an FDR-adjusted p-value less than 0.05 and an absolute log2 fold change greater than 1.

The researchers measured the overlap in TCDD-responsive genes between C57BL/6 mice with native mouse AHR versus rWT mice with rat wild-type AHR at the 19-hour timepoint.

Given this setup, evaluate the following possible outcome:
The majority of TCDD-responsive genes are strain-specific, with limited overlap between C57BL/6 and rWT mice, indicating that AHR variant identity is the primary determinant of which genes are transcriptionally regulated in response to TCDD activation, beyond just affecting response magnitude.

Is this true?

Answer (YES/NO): NO